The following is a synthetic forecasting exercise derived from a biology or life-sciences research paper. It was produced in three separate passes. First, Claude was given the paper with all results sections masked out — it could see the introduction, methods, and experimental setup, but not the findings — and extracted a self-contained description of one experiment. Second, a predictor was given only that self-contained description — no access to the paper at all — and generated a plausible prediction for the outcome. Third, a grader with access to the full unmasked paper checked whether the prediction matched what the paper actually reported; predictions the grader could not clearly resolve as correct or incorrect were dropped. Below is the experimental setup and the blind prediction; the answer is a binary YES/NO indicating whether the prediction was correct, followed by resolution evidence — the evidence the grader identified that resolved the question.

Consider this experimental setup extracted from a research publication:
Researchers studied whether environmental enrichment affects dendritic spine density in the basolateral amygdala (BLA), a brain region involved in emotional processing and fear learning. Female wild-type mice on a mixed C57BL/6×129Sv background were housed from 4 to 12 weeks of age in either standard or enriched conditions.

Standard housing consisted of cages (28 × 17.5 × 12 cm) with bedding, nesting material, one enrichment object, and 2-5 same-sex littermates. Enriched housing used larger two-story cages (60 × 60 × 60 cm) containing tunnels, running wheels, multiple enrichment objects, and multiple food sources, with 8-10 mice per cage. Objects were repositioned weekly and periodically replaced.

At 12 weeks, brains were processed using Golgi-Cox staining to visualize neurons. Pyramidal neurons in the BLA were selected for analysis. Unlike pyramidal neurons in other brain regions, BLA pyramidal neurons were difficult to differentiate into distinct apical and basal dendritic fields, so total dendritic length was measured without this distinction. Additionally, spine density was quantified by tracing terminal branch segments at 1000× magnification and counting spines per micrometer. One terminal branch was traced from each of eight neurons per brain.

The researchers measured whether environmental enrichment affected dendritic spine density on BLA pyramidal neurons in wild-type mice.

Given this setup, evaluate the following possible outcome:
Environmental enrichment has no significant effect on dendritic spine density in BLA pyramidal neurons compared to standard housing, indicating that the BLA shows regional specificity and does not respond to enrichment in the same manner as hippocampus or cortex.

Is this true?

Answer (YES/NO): YES